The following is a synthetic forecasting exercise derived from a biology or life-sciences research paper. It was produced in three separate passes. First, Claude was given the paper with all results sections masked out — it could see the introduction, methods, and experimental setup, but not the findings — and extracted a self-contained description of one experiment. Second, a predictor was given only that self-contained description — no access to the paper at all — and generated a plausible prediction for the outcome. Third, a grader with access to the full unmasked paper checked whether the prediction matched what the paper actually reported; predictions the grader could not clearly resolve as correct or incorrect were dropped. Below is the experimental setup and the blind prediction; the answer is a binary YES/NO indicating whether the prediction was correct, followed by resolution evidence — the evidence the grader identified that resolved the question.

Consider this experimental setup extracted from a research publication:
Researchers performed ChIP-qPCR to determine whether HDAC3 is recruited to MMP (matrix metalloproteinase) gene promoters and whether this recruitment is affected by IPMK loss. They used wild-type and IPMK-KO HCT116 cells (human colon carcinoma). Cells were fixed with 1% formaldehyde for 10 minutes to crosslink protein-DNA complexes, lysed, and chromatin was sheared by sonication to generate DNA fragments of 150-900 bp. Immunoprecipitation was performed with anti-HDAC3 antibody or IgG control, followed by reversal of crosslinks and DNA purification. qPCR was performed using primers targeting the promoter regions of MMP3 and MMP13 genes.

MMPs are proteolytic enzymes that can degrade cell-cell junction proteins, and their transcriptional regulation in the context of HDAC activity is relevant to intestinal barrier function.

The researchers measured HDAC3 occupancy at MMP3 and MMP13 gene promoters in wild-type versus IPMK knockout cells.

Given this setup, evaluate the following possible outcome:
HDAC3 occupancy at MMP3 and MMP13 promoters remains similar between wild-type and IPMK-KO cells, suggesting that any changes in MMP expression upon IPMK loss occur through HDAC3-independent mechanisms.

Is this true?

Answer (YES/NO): YES